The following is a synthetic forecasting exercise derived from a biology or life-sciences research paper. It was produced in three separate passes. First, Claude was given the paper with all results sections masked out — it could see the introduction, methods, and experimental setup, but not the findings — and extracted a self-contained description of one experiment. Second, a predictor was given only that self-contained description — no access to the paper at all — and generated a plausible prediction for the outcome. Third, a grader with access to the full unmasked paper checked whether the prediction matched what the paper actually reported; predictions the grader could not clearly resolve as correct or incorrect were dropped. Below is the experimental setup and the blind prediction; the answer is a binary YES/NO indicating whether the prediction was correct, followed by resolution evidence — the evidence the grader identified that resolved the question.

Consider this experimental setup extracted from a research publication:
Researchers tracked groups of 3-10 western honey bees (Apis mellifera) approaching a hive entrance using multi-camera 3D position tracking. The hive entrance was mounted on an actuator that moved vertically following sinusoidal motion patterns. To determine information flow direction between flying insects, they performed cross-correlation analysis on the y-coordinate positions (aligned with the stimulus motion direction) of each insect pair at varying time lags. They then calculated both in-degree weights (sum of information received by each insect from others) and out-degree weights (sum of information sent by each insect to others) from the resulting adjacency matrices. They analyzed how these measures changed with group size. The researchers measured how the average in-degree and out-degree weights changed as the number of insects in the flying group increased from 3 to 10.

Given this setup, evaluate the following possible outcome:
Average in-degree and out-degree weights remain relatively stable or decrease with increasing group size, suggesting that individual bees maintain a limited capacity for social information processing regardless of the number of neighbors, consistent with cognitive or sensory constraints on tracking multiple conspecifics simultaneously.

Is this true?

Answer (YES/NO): NO